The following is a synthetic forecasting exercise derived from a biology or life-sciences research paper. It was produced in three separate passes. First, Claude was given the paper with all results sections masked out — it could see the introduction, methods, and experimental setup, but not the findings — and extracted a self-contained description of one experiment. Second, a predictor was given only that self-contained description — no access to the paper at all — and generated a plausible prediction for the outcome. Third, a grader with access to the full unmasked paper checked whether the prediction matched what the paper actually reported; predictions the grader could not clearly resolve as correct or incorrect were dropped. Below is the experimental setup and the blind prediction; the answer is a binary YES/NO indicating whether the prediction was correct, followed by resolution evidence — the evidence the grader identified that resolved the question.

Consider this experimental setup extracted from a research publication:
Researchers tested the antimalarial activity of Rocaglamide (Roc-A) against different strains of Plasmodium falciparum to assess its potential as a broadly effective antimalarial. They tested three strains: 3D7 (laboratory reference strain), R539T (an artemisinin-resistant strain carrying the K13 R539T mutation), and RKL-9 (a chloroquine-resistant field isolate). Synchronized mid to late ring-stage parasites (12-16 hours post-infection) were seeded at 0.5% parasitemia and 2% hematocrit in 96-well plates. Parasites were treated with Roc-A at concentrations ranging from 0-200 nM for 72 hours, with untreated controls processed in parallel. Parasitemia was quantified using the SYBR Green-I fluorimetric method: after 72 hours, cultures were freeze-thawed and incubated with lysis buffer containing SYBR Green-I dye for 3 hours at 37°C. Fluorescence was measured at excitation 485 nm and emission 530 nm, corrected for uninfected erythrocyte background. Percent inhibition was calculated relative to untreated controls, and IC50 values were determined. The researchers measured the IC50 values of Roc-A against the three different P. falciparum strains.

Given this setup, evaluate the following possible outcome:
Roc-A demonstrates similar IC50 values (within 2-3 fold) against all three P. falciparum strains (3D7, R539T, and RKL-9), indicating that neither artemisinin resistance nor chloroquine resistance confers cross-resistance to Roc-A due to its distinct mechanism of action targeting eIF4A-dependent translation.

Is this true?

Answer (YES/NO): NO